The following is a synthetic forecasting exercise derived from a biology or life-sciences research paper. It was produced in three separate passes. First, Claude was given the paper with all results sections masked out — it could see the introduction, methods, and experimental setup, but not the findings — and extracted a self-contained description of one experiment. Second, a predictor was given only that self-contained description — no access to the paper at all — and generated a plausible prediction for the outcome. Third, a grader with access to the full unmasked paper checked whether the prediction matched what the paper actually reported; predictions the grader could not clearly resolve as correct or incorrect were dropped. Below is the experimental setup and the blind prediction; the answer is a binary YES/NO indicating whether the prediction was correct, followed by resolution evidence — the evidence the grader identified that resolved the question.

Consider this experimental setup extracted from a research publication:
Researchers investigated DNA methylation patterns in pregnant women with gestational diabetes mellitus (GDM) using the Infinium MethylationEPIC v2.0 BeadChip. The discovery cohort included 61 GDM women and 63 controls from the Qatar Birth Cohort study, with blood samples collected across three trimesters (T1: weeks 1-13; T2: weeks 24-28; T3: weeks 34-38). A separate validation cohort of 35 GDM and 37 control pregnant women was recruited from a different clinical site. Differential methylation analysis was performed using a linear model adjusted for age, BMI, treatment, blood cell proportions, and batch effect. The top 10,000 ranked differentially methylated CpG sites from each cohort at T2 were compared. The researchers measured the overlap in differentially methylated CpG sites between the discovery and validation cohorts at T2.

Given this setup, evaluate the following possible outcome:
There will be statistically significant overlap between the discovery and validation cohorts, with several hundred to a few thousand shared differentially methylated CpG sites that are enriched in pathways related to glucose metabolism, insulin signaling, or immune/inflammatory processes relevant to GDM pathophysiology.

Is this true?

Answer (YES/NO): NO